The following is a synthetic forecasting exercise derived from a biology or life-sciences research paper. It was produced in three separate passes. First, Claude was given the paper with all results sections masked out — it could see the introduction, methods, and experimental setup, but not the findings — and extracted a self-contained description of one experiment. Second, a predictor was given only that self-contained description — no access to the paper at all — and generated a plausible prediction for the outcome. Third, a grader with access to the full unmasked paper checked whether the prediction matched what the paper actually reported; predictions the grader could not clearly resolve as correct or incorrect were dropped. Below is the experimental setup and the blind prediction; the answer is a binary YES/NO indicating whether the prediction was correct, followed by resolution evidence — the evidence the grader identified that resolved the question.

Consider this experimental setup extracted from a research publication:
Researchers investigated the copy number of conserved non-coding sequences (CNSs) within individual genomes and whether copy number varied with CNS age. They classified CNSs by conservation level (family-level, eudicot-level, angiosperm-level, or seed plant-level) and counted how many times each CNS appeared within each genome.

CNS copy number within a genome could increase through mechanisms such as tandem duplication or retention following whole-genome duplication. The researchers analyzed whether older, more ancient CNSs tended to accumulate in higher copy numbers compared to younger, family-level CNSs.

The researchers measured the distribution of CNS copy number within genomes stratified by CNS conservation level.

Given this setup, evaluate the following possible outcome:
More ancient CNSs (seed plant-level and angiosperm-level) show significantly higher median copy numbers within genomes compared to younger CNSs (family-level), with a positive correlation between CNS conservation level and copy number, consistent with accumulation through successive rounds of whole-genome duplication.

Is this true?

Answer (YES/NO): YES